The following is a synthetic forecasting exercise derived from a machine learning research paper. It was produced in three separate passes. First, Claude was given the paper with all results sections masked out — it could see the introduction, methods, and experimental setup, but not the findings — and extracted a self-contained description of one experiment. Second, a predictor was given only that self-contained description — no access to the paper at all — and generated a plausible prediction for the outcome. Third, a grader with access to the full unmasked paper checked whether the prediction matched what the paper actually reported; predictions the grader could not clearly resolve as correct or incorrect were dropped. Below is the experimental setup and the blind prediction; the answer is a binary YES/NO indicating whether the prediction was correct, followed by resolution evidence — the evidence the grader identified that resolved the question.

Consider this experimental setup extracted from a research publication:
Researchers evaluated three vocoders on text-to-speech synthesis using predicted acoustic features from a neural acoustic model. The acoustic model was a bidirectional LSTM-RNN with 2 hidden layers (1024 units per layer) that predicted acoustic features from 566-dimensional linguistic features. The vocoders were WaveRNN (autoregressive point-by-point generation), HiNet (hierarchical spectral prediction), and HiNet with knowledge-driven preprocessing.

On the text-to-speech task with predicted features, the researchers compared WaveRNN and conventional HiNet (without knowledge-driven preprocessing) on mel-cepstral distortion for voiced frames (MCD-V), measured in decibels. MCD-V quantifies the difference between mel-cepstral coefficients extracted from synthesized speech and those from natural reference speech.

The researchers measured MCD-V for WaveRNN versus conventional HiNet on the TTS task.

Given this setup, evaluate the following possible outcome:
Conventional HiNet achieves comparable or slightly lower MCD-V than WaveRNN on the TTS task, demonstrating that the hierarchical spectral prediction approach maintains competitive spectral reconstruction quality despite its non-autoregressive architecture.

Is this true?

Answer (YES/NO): NO